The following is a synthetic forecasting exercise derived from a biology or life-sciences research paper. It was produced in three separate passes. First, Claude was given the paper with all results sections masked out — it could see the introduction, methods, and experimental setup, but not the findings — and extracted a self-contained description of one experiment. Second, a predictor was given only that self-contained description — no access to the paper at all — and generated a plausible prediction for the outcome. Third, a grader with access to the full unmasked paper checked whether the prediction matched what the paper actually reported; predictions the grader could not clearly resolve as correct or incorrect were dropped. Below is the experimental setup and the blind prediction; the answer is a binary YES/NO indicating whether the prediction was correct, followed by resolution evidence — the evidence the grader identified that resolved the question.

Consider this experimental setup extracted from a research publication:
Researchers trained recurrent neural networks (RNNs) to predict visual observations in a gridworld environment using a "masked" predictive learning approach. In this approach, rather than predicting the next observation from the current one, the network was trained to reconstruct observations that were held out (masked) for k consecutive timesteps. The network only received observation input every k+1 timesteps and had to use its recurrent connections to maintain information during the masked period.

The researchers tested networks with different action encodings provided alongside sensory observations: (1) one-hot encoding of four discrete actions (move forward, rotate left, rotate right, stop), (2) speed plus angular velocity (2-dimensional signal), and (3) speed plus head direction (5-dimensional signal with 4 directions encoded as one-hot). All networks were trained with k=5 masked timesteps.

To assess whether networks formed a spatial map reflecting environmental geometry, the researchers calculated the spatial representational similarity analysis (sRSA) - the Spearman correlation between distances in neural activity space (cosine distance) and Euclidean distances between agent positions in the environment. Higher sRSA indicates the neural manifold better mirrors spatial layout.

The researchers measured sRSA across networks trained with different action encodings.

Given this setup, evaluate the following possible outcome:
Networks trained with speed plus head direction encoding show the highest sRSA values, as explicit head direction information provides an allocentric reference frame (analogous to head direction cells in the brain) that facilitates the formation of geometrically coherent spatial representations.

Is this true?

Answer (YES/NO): YES